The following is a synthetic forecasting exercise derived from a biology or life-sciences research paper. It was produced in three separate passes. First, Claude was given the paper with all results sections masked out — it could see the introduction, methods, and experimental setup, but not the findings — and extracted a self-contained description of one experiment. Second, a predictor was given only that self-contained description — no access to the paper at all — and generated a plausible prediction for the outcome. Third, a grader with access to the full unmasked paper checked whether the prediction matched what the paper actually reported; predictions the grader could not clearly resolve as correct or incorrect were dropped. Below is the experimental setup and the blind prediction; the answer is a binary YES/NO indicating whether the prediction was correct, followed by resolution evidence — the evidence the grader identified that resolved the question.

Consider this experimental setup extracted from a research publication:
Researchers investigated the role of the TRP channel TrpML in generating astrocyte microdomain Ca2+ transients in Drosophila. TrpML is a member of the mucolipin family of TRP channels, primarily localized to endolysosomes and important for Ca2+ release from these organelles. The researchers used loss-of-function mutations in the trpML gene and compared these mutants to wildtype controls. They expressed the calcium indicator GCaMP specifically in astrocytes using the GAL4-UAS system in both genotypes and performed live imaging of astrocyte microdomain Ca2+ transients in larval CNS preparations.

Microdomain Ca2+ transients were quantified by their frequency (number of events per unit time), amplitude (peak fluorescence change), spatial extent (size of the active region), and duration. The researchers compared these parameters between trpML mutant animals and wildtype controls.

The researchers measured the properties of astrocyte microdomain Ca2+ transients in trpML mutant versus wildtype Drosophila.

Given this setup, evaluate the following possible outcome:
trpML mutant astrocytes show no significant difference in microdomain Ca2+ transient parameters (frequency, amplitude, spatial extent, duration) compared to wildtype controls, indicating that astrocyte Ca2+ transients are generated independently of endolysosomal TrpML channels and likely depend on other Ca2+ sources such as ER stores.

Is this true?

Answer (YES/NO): NO